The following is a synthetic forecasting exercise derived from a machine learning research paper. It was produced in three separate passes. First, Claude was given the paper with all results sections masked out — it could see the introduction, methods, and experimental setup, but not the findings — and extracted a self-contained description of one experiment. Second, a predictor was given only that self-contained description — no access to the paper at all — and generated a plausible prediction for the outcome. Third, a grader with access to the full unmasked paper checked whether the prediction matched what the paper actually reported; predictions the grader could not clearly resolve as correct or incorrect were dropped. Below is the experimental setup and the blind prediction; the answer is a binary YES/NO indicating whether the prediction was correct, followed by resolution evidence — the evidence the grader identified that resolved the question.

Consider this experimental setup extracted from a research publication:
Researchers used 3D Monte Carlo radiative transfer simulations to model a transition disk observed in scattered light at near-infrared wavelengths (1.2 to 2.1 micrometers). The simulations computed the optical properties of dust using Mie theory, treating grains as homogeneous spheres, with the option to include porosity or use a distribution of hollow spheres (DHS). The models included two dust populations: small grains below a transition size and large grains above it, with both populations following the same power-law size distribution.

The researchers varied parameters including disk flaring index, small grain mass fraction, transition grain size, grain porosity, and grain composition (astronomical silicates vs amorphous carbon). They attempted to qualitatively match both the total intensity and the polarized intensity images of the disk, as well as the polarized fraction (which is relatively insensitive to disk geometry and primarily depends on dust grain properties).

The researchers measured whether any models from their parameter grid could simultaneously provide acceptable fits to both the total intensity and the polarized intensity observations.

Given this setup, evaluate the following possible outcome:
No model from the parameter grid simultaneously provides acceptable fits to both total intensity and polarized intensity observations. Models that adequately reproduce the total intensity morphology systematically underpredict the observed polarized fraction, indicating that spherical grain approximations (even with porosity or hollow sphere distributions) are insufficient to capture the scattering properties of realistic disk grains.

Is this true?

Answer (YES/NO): NO